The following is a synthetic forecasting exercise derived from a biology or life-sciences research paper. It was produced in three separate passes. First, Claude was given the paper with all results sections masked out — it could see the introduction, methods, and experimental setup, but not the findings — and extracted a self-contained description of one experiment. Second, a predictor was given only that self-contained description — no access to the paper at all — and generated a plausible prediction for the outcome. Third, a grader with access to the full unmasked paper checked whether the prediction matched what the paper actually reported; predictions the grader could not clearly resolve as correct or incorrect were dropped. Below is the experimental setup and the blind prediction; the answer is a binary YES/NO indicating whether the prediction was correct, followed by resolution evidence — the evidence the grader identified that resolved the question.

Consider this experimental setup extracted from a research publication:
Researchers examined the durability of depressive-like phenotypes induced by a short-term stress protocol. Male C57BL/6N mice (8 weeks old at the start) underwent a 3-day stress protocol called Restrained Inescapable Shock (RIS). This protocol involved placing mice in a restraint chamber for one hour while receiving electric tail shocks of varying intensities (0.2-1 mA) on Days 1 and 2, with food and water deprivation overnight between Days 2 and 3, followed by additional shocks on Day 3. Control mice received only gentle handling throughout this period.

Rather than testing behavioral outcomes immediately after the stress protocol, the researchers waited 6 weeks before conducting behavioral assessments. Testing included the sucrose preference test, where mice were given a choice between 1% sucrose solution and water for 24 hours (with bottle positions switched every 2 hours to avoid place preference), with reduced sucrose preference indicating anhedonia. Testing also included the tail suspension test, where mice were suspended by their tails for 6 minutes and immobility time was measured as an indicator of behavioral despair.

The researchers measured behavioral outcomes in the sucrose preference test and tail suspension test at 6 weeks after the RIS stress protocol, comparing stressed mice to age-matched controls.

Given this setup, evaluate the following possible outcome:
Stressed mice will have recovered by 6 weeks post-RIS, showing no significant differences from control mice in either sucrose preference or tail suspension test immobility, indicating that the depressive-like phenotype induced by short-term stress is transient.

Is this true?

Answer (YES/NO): NO